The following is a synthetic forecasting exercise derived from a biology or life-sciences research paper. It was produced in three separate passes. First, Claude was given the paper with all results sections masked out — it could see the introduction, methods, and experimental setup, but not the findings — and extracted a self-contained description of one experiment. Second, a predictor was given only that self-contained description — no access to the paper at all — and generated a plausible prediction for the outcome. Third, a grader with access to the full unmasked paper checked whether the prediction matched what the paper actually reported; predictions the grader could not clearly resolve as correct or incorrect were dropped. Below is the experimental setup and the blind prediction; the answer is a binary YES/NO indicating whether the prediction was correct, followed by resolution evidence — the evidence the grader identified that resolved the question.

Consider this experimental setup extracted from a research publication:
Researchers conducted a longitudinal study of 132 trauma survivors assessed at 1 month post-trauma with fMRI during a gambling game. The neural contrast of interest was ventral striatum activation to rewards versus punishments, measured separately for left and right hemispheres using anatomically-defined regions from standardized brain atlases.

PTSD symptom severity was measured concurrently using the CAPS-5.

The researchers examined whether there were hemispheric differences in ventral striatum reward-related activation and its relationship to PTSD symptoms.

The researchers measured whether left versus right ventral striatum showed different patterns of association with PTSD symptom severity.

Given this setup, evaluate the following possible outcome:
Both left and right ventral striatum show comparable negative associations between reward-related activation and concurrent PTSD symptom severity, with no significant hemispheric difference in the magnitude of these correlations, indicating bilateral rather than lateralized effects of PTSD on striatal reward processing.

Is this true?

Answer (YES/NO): NO